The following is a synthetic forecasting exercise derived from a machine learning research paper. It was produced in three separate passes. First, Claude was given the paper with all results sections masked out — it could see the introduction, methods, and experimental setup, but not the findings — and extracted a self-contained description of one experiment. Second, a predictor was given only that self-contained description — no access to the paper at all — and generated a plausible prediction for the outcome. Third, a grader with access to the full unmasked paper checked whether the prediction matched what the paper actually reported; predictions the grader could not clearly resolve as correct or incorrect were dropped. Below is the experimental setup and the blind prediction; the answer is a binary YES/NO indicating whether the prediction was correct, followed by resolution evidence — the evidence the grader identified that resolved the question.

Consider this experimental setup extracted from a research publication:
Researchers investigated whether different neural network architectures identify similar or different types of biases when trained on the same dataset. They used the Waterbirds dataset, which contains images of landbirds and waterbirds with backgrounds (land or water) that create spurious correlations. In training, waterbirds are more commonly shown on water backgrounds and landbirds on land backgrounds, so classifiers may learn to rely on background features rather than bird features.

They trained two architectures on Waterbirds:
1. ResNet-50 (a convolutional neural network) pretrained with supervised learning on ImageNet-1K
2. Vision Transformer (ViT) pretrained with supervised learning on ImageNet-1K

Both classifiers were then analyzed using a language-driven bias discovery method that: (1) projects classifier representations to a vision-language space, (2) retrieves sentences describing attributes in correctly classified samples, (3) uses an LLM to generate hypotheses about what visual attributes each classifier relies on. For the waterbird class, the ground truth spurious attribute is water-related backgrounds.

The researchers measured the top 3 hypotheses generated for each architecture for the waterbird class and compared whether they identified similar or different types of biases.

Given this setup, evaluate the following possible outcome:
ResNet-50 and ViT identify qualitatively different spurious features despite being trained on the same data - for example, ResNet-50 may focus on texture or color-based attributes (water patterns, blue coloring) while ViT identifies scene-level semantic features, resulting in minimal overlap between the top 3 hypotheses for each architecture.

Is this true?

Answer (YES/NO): NO